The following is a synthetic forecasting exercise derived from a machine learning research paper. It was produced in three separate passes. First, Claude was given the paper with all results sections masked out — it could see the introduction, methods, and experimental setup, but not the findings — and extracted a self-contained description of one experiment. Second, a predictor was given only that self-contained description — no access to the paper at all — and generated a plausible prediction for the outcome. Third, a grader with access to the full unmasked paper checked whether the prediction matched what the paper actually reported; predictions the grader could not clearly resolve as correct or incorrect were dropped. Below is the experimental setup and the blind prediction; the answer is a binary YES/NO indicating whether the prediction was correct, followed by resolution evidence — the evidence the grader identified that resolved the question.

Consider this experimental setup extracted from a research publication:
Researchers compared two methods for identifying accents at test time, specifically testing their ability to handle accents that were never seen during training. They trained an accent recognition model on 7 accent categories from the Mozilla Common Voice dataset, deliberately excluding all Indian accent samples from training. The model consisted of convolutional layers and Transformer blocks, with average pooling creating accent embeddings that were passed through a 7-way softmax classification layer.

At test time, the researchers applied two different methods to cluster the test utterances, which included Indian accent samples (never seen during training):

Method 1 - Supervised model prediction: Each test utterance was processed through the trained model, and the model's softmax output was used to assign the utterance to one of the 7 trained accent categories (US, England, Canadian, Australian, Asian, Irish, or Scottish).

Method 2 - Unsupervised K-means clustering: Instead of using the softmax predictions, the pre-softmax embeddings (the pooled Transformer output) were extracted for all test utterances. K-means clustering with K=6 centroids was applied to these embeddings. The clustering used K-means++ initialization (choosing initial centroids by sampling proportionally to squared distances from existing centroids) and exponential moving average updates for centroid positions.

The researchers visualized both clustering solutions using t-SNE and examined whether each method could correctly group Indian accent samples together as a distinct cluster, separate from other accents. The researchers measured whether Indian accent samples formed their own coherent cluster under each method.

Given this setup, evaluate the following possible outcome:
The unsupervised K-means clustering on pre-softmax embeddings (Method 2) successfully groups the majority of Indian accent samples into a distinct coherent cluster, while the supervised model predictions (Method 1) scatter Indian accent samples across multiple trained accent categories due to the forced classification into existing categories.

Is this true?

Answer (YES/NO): YES